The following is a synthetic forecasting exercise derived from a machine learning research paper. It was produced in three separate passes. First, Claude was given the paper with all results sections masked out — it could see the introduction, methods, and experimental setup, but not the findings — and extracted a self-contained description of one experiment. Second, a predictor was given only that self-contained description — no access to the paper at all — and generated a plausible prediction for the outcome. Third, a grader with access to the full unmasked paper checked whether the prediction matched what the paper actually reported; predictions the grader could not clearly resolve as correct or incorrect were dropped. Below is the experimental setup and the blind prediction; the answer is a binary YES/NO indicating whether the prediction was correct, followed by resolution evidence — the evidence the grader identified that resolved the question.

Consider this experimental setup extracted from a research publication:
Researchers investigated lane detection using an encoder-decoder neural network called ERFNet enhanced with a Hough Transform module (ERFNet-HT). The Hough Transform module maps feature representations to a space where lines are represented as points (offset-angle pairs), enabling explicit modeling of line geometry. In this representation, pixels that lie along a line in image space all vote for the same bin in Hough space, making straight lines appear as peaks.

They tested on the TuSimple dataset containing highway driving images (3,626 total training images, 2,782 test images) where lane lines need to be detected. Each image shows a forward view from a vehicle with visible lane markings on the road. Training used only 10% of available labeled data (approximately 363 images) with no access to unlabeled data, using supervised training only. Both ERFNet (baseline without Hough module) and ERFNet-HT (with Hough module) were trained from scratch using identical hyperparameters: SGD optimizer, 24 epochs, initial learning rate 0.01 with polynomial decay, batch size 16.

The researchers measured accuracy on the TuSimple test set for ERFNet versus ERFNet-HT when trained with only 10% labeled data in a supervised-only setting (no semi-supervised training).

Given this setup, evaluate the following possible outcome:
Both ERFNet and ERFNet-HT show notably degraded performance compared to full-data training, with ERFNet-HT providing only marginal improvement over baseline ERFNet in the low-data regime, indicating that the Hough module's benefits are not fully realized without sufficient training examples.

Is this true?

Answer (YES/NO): NO